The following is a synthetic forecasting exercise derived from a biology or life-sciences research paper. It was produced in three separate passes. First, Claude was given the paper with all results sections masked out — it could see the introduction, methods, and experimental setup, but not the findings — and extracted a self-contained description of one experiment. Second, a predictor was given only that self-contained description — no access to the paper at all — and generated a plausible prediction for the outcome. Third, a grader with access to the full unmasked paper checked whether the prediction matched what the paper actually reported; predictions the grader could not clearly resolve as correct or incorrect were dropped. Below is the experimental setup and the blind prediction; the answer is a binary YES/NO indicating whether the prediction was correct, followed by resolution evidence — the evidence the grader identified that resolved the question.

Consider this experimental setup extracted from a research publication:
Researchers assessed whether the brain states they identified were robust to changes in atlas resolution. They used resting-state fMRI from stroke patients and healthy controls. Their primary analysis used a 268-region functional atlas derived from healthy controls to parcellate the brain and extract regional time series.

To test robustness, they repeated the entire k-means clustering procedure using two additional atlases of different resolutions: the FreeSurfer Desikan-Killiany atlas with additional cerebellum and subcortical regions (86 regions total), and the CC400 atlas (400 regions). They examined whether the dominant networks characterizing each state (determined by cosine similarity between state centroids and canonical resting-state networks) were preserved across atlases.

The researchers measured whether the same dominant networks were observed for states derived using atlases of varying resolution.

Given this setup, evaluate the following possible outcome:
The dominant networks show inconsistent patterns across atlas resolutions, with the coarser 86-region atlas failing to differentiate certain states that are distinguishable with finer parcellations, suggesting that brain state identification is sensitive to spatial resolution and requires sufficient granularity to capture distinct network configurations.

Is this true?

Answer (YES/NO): NO